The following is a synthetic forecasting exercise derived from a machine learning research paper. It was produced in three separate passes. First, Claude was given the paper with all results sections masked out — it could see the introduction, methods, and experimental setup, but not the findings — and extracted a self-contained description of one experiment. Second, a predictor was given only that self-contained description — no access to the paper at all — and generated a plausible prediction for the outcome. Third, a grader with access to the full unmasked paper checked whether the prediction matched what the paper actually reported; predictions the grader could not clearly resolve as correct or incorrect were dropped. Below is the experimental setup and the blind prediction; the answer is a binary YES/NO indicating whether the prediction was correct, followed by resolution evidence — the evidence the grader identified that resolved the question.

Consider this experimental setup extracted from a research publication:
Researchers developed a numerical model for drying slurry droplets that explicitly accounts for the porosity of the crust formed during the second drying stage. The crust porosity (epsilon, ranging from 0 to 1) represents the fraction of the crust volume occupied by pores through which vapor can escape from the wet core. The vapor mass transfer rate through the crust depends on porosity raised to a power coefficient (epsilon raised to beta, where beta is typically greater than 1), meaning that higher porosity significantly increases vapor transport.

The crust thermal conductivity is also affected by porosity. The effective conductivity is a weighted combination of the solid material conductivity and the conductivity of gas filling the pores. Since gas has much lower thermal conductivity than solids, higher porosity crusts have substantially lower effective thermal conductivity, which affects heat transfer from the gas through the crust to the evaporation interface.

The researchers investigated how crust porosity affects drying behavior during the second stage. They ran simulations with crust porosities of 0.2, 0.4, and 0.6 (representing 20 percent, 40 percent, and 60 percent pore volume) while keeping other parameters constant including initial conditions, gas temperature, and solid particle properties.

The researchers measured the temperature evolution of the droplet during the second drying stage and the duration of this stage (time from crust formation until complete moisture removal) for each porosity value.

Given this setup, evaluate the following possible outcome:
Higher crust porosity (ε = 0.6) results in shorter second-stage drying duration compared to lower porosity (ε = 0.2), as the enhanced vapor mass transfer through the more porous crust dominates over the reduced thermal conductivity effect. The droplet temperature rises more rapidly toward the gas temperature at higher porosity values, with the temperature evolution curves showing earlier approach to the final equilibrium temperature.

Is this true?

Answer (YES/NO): NO